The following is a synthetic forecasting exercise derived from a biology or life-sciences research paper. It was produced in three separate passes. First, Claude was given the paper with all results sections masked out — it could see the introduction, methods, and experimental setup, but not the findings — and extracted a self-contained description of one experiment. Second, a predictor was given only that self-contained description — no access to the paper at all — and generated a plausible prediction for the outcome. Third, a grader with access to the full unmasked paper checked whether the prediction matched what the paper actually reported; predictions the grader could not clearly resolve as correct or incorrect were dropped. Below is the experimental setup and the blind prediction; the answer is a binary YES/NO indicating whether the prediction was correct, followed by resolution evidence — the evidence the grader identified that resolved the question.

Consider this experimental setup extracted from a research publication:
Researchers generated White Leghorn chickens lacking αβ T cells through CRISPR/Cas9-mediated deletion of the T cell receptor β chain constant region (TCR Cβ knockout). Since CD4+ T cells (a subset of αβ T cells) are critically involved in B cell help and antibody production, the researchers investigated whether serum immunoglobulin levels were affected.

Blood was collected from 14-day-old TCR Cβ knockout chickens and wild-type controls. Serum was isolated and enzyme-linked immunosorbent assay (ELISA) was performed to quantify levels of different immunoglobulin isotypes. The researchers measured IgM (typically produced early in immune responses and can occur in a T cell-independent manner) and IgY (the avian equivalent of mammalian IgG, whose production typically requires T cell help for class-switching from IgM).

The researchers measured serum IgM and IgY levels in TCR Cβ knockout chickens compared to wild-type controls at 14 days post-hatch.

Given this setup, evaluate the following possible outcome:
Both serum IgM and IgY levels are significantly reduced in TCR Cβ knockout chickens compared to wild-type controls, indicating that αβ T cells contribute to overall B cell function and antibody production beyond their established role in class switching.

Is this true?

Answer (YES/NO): YES